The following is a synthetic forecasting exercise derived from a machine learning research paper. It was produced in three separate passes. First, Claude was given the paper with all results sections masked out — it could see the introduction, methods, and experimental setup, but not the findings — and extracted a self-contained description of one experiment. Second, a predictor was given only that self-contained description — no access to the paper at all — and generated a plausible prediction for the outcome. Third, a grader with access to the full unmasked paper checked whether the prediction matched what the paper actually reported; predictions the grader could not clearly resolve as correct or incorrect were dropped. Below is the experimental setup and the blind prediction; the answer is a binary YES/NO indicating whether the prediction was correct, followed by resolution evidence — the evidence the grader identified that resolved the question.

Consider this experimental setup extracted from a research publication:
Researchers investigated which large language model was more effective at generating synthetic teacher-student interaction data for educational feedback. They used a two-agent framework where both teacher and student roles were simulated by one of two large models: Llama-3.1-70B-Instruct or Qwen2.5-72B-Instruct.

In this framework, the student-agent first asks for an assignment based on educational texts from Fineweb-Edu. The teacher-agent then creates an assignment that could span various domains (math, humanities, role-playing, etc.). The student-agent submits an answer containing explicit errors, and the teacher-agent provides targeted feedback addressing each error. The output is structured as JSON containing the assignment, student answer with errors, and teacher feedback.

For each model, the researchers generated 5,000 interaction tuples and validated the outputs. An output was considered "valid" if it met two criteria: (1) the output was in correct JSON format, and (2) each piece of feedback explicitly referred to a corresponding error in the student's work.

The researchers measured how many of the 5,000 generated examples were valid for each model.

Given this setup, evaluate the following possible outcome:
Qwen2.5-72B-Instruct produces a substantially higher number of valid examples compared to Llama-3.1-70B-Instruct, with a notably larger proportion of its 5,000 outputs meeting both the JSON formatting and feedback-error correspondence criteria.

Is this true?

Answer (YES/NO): NO